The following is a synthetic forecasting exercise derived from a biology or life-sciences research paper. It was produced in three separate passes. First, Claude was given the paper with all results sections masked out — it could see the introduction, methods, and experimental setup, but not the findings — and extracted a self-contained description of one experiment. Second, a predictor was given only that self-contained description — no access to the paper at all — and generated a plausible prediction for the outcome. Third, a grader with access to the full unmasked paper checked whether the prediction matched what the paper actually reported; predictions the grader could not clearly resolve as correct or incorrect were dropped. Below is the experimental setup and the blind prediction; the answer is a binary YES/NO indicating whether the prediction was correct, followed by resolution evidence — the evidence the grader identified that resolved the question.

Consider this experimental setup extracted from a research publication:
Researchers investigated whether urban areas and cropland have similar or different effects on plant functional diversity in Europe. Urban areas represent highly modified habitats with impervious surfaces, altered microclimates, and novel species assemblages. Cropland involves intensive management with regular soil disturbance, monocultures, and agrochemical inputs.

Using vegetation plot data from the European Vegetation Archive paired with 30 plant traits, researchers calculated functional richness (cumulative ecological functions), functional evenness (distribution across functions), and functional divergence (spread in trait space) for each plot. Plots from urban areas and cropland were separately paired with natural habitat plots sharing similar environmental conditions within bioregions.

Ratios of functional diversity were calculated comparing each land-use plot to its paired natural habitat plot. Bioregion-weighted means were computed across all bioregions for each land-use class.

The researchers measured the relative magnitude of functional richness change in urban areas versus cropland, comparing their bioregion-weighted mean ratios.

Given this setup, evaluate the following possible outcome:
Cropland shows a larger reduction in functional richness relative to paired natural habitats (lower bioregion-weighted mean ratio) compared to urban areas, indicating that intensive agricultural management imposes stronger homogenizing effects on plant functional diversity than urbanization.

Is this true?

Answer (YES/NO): YES